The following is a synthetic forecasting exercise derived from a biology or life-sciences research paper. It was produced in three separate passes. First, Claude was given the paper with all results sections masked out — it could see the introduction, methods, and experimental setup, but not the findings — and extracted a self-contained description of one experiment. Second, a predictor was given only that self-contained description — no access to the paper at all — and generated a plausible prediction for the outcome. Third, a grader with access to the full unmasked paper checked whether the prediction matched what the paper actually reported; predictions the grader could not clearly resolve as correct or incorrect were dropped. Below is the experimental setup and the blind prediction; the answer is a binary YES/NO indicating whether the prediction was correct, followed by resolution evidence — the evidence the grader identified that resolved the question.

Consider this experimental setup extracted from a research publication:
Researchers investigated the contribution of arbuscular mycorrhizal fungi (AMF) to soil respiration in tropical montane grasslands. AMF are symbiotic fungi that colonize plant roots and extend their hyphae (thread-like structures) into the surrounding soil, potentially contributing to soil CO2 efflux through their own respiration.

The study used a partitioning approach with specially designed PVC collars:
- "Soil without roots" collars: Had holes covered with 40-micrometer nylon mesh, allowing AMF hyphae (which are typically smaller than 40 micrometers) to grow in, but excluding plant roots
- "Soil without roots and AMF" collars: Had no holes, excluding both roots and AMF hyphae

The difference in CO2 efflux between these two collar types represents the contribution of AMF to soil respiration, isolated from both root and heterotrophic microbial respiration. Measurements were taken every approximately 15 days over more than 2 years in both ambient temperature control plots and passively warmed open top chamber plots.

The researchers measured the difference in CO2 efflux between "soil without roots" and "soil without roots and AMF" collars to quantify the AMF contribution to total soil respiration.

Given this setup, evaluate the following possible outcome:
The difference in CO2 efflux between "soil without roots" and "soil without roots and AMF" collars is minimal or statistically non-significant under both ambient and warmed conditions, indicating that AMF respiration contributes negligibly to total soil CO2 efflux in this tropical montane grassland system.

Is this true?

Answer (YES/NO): YES